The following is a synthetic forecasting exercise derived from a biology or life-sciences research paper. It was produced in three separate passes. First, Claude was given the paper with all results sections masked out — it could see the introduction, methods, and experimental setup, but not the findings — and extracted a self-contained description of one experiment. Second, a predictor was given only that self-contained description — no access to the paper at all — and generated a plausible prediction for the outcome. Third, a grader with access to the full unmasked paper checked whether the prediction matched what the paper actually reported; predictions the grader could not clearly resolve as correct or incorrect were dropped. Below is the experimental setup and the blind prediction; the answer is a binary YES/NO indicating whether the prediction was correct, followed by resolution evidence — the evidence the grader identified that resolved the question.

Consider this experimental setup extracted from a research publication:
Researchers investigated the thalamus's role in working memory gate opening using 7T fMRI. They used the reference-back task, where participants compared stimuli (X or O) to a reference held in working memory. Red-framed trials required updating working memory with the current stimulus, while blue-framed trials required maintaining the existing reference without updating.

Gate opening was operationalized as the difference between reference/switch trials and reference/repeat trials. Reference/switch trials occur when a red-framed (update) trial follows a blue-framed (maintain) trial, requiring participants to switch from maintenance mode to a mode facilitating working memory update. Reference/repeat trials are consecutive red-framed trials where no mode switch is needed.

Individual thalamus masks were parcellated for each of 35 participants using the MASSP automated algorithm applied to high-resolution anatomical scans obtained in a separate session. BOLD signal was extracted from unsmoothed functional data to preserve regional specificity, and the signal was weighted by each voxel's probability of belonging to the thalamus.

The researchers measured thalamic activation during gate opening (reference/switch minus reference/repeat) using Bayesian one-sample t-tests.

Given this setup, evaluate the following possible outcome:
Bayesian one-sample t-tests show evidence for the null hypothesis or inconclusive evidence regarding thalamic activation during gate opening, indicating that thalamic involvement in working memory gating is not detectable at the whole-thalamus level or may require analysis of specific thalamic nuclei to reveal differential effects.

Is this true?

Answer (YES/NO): YES